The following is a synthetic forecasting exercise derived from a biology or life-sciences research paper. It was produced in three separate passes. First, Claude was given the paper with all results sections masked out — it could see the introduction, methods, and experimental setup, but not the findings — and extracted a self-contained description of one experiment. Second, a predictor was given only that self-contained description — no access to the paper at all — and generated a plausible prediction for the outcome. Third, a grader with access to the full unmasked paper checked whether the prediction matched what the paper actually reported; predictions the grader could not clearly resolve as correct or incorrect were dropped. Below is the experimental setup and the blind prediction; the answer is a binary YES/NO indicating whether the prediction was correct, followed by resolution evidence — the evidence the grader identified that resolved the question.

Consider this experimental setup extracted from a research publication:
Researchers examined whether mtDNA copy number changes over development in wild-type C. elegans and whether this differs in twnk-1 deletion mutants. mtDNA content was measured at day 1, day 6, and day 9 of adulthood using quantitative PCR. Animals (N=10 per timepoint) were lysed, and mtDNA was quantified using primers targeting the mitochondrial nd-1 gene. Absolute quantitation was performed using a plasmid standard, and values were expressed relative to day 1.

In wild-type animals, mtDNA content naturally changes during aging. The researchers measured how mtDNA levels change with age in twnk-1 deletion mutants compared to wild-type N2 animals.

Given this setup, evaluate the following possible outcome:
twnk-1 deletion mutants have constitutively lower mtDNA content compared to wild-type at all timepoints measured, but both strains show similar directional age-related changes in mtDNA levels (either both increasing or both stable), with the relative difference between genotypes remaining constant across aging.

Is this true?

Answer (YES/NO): NO